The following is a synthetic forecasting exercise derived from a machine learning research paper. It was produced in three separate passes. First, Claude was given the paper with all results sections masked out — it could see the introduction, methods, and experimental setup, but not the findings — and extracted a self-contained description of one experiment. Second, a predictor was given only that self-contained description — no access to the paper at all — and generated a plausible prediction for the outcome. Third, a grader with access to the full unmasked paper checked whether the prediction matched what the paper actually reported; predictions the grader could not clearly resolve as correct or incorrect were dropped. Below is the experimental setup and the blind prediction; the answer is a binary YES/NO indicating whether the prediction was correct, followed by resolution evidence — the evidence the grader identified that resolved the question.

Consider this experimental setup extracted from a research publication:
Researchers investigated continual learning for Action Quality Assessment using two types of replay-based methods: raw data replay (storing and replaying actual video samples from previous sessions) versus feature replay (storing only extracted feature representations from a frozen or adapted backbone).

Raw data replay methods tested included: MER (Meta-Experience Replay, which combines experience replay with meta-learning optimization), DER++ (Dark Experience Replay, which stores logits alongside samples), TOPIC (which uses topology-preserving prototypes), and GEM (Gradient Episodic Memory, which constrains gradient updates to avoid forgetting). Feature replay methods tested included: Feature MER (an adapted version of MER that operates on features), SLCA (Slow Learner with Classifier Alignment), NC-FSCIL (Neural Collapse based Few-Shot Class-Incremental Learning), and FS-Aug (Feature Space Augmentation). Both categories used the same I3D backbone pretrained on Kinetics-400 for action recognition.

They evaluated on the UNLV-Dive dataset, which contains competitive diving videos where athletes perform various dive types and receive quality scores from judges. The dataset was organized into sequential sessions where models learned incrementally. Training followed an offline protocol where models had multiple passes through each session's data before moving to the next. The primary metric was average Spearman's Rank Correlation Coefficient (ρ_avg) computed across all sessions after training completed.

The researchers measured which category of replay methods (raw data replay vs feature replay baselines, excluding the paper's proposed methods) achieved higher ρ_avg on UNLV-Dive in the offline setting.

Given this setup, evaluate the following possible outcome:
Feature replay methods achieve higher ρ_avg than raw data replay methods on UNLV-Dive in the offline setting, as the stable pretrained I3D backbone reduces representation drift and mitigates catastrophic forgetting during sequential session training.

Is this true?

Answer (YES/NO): NO